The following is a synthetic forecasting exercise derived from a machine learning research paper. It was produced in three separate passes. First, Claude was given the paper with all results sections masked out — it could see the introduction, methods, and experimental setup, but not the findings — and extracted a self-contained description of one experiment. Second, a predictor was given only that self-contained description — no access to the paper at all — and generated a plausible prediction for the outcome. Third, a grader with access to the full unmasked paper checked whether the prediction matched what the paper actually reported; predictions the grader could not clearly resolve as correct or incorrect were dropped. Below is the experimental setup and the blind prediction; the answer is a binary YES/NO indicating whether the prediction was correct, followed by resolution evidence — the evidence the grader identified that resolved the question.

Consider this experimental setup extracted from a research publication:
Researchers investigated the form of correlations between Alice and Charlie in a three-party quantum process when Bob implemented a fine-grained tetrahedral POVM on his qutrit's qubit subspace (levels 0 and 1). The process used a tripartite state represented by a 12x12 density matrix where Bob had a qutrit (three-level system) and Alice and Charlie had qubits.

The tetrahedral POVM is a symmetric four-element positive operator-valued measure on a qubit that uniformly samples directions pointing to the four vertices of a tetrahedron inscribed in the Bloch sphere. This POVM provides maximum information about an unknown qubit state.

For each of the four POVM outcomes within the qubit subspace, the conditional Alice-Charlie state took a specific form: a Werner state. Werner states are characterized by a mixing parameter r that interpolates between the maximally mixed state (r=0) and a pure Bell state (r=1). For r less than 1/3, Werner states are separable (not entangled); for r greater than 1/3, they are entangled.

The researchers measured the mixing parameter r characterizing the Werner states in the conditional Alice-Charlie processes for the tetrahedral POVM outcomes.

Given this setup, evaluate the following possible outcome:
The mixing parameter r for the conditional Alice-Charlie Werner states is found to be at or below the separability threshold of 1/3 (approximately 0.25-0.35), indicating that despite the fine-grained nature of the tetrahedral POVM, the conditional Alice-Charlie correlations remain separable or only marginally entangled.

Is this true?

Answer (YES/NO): YES